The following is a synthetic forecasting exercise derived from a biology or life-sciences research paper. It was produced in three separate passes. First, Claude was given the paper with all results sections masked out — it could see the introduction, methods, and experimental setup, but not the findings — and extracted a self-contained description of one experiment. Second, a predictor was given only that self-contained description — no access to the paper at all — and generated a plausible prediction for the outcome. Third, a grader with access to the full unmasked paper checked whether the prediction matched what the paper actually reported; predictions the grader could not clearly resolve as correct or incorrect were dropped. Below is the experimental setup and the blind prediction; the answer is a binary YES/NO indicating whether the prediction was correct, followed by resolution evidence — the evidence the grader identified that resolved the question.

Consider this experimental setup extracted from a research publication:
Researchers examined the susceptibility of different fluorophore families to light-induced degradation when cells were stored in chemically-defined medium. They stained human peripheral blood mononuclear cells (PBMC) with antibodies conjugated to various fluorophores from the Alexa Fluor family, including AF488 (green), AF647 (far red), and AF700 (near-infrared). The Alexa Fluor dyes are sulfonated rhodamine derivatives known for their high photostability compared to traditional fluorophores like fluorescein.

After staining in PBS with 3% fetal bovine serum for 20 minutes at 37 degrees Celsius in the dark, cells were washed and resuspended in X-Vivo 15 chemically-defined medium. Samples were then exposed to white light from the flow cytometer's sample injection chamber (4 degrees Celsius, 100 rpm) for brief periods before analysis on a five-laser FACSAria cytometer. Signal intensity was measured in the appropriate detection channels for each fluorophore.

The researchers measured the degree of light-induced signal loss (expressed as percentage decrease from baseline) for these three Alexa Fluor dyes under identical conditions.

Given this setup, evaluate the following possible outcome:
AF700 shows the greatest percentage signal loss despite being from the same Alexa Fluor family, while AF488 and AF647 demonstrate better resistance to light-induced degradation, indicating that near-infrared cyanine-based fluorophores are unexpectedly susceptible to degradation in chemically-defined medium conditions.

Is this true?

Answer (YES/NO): YES